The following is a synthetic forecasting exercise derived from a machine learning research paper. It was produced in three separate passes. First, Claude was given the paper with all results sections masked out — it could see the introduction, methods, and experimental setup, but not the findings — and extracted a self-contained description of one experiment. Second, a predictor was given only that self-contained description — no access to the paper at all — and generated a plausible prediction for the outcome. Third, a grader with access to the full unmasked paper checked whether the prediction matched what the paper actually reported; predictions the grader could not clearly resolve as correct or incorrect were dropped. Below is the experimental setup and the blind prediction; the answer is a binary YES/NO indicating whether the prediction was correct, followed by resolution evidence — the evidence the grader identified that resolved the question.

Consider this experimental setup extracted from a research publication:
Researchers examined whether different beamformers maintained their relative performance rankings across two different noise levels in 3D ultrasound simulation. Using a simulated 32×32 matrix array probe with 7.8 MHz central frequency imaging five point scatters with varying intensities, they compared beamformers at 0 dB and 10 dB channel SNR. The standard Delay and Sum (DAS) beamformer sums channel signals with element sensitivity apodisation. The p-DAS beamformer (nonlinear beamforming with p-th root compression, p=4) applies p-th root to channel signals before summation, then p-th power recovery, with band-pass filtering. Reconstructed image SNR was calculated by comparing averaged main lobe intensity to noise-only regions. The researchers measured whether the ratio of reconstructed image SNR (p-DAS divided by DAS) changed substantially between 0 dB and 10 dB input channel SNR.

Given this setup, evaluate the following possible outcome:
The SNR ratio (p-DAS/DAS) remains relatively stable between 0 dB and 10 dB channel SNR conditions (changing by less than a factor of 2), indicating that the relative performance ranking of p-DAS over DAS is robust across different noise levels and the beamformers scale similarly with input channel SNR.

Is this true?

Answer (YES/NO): YES